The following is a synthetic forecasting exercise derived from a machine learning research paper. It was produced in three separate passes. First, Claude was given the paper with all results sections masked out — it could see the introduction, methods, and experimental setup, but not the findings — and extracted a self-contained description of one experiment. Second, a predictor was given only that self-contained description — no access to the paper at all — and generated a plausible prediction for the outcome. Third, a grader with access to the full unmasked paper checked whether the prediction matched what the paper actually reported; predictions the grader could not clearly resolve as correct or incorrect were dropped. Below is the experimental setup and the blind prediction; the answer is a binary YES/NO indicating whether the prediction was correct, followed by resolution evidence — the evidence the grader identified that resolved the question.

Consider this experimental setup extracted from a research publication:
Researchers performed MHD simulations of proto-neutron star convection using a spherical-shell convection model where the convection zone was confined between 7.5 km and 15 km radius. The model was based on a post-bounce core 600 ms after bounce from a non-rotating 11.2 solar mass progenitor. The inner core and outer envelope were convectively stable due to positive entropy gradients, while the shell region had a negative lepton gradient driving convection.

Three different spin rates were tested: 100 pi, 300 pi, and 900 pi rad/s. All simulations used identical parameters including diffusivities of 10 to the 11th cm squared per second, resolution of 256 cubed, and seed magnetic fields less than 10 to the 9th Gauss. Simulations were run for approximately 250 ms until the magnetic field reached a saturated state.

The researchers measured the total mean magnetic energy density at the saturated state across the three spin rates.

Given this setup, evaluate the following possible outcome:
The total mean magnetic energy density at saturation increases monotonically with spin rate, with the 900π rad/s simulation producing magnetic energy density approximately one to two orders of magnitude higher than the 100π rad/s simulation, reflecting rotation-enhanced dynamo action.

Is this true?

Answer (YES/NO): NO